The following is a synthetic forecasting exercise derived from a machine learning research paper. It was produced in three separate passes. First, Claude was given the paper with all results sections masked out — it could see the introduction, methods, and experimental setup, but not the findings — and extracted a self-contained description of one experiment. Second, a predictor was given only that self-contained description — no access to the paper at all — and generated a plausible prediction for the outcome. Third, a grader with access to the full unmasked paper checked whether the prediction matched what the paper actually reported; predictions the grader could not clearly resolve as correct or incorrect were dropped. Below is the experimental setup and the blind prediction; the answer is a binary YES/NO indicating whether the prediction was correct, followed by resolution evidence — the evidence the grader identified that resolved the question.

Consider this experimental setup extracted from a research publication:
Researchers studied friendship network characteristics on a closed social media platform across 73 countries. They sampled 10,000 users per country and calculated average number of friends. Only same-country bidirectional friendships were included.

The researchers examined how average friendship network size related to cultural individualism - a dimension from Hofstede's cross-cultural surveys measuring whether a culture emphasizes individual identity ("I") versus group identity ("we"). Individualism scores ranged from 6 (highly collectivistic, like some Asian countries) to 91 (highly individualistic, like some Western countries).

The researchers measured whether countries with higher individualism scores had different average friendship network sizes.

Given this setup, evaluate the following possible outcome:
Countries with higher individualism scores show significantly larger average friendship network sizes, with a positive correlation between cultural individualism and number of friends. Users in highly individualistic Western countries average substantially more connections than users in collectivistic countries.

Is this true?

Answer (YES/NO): YES